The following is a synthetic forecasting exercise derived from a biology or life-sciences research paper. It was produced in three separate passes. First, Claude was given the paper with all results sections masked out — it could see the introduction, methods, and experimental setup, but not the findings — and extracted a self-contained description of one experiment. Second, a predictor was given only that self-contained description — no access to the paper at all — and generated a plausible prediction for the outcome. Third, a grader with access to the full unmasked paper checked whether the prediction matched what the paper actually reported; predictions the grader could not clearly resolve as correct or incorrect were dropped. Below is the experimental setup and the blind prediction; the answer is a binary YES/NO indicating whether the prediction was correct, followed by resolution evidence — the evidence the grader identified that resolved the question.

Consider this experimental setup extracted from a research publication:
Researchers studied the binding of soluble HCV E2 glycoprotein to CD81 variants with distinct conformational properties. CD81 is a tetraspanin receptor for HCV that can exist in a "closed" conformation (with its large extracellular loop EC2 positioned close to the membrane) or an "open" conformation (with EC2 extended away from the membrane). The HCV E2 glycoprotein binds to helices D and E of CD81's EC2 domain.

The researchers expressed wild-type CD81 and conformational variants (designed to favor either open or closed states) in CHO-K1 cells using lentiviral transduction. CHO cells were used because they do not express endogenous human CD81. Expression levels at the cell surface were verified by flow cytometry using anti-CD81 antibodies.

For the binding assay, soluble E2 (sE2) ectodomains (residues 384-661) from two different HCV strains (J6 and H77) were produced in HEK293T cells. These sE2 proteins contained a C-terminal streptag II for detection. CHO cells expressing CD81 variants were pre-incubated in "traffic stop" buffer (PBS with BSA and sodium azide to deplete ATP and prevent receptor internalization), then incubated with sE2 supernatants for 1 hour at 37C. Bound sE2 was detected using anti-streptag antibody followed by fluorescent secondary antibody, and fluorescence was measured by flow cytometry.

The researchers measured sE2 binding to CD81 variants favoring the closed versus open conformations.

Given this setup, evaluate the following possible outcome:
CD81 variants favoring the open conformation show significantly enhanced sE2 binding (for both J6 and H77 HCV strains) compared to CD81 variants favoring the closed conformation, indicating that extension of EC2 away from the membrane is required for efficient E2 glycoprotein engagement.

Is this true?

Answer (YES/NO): NO